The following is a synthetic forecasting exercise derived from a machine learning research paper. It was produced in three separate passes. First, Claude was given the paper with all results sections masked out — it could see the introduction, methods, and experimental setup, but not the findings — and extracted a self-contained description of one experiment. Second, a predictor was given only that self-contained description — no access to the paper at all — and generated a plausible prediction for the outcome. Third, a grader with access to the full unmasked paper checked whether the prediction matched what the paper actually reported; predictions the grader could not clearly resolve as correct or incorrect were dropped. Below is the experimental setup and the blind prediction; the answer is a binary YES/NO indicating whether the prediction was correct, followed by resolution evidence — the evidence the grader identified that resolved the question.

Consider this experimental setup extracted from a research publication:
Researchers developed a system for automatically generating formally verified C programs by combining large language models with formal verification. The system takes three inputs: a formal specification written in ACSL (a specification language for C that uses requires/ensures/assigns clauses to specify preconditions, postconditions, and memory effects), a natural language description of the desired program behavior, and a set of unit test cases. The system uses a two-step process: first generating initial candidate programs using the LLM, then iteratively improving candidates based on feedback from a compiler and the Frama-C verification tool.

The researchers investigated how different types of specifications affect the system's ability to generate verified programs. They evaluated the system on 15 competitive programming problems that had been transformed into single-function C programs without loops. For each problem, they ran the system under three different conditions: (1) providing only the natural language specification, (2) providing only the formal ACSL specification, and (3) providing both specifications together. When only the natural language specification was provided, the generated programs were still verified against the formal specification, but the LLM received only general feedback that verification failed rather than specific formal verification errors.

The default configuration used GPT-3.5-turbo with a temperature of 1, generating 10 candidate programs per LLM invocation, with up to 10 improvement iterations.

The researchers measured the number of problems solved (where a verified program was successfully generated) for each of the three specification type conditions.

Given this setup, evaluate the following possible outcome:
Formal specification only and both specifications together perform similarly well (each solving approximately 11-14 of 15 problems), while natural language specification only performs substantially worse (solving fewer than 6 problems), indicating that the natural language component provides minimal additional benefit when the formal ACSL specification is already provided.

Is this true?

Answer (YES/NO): NO